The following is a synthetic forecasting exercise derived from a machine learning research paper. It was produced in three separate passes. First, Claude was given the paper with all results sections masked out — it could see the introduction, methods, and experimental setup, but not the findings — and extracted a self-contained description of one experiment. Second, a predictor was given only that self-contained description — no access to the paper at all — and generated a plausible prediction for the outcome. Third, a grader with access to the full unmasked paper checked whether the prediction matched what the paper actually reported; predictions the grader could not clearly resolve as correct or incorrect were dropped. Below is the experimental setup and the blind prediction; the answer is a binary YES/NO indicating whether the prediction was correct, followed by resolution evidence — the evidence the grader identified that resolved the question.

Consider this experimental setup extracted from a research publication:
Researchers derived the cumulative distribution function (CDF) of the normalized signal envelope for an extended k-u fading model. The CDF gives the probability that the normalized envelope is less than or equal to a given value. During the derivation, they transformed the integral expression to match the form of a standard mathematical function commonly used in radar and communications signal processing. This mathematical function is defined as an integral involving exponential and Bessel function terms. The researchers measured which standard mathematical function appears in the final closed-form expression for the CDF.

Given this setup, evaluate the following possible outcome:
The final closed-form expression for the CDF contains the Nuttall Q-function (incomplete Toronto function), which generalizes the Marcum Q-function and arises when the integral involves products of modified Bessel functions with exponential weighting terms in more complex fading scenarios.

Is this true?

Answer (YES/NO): NO